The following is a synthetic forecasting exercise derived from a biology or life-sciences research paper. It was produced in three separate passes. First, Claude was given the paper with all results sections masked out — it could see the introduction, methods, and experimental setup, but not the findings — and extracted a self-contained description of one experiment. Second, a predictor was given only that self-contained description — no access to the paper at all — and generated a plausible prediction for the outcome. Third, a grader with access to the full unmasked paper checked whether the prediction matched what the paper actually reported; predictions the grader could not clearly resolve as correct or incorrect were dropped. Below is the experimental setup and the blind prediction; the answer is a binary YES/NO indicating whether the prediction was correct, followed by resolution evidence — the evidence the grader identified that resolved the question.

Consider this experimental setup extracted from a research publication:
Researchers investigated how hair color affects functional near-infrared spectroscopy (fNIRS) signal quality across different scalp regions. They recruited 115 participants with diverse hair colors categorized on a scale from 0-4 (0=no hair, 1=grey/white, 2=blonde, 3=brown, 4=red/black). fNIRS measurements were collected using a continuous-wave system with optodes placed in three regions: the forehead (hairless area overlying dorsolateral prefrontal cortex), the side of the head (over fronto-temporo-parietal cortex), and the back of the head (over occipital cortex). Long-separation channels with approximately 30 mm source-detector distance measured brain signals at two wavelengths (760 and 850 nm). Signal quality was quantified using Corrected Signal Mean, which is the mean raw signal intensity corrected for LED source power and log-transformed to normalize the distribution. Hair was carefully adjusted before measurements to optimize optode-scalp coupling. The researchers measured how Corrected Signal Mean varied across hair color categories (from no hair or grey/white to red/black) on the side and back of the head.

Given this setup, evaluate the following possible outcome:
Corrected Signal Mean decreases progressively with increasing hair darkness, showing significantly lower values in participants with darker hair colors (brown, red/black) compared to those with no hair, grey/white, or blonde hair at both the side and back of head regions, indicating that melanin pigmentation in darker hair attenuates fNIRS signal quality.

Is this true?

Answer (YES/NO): YES